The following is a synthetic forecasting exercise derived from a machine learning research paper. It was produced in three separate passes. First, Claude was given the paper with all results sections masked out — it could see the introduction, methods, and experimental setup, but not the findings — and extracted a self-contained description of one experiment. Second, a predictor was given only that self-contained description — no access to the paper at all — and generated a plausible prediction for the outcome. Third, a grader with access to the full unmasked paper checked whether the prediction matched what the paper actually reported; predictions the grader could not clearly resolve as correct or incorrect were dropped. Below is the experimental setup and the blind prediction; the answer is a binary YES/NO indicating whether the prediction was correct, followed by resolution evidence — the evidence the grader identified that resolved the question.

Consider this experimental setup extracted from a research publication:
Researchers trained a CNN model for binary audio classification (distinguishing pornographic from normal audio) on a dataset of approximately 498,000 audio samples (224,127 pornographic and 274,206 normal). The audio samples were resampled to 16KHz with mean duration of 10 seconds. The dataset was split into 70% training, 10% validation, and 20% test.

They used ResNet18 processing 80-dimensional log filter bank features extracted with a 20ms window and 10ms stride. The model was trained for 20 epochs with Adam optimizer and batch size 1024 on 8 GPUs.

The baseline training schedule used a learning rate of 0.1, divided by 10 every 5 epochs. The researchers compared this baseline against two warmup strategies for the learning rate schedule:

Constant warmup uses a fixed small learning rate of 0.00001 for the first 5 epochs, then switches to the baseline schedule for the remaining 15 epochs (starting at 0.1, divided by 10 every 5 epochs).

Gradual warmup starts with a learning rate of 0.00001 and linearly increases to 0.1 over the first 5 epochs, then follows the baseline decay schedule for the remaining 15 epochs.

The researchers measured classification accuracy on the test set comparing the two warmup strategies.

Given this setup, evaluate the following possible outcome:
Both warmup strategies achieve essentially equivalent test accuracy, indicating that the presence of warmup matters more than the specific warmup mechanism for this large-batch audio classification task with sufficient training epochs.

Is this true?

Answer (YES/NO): NO